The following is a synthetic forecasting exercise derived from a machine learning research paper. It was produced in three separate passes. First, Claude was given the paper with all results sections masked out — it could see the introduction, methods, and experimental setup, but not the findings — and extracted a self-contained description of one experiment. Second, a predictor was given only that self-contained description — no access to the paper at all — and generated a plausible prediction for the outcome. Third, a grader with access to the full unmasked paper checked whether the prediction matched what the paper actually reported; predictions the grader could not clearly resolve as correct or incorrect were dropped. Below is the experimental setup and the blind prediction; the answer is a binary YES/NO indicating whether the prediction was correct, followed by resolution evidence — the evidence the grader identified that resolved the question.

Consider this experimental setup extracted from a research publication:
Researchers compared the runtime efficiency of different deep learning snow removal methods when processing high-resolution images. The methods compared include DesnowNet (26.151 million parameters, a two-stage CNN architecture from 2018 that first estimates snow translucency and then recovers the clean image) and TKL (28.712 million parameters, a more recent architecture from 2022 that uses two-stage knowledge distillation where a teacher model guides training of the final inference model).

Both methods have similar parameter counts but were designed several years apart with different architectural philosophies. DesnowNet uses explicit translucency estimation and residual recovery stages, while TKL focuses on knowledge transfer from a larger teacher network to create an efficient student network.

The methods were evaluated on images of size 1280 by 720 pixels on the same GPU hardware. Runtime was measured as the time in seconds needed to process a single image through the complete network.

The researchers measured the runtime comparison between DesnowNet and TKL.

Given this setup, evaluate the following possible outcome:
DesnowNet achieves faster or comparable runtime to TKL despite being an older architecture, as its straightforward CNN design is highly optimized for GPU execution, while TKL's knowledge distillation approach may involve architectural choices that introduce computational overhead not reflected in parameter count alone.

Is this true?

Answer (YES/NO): NO